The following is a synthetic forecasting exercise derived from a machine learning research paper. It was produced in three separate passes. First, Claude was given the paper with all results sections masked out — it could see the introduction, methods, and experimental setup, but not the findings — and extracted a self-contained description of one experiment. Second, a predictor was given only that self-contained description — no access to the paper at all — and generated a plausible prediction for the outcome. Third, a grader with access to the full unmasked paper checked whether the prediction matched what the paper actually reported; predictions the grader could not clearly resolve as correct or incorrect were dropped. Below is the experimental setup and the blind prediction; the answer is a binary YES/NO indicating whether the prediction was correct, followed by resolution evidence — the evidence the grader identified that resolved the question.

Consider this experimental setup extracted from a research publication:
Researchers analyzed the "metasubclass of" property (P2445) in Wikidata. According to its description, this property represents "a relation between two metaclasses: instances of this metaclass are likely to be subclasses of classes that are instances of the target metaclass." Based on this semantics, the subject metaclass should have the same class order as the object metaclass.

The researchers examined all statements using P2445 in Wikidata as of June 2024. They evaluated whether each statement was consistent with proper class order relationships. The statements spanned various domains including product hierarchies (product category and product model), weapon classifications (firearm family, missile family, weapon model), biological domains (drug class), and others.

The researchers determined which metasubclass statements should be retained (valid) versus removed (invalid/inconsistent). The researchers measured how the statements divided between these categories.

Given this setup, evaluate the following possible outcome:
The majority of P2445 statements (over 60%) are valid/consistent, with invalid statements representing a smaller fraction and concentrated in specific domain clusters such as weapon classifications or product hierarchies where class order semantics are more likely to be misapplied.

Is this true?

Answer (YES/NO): NO